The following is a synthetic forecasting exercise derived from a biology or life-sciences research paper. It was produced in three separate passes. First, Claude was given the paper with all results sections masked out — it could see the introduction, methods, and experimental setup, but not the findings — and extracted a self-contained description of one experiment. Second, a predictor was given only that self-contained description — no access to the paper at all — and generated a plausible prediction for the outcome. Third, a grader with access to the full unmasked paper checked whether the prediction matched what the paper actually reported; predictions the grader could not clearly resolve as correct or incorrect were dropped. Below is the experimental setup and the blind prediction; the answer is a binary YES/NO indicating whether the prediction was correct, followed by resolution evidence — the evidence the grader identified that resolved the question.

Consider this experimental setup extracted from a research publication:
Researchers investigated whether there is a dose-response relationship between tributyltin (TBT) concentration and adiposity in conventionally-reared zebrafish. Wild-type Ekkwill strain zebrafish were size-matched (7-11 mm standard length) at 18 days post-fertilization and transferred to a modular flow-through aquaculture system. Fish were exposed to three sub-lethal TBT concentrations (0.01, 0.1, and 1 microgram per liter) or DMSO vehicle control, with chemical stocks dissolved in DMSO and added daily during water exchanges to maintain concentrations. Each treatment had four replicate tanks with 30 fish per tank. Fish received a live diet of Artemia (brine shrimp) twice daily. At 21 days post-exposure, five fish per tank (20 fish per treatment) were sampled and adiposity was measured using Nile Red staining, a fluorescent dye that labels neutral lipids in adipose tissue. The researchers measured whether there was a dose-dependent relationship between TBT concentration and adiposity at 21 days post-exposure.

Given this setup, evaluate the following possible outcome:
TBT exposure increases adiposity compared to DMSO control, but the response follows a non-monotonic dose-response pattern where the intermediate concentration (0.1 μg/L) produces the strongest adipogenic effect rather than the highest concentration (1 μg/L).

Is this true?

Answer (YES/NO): NO